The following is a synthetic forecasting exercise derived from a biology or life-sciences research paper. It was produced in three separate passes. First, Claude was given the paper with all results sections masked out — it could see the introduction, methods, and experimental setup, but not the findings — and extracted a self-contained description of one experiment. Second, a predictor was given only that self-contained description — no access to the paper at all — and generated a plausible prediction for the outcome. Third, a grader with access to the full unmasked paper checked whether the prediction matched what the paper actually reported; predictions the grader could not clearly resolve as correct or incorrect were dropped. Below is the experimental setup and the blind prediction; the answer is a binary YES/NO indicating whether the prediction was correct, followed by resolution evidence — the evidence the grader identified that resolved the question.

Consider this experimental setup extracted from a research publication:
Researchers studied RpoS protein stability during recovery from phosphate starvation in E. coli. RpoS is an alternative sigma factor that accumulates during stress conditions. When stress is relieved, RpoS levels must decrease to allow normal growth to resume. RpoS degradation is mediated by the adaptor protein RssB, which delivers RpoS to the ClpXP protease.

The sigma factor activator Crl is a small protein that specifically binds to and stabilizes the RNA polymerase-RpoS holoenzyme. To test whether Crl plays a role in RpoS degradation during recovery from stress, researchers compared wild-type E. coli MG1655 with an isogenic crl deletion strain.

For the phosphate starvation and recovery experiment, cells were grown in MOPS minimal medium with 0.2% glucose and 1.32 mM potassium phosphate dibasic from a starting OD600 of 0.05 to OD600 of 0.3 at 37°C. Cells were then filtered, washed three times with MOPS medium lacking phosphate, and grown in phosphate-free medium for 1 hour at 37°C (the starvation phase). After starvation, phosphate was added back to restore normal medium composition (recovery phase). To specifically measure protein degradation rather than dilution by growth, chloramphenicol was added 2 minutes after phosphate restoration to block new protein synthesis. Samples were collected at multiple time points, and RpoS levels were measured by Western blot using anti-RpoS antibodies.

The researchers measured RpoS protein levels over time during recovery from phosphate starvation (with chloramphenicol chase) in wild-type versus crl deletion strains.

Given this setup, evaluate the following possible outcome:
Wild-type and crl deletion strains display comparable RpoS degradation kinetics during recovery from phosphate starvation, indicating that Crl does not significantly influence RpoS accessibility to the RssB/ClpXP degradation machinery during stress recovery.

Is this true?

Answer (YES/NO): NO